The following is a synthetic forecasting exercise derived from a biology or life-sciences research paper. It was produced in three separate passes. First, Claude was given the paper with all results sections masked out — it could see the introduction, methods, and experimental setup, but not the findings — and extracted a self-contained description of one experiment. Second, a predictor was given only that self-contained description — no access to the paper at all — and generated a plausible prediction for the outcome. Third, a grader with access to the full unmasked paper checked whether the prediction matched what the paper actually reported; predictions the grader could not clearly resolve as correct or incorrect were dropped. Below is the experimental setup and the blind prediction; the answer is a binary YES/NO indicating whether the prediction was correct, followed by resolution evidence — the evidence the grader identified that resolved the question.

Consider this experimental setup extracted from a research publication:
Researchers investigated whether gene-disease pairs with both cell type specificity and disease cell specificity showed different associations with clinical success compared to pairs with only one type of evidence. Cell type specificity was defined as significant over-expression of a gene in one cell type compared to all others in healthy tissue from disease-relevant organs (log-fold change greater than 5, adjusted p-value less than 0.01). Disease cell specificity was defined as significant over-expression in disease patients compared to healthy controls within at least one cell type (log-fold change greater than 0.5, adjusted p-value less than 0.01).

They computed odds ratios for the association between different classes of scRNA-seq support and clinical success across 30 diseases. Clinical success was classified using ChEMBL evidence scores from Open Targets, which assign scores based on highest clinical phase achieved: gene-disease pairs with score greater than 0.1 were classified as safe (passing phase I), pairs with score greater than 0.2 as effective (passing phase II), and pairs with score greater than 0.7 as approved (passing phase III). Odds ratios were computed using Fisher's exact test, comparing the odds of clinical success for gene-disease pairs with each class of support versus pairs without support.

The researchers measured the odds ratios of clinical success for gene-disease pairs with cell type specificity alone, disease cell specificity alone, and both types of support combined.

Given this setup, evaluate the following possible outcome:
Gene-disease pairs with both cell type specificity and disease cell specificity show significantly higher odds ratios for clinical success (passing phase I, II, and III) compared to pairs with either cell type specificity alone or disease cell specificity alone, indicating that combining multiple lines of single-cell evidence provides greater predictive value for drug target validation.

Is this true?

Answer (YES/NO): NO